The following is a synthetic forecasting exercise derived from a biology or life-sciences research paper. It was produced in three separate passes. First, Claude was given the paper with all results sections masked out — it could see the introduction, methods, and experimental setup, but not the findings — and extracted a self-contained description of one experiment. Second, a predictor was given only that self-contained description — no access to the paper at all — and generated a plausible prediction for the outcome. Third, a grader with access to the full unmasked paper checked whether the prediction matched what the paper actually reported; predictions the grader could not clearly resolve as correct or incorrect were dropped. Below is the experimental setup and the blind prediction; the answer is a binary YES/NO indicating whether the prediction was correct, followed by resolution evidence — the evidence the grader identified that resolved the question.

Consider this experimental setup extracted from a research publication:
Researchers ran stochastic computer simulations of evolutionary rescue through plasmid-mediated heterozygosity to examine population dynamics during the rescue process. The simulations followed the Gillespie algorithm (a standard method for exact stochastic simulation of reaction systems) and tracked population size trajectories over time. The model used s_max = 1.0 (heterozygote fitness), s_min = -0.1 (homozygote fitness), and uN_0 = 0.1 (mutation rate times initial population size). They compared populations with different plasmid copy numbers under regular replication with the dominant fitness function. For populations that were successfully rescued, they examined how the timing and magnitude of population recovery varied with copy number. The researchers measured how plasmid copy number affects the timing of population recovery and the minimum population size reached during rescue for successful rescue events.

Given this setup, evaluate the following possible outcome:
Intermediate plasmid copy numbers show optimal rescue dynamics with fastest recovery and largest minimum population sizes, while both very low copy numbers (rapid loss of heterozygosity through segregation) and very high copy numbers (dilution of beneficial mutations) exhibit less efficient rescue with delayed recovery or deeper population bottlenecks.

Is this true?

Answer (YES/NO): NO